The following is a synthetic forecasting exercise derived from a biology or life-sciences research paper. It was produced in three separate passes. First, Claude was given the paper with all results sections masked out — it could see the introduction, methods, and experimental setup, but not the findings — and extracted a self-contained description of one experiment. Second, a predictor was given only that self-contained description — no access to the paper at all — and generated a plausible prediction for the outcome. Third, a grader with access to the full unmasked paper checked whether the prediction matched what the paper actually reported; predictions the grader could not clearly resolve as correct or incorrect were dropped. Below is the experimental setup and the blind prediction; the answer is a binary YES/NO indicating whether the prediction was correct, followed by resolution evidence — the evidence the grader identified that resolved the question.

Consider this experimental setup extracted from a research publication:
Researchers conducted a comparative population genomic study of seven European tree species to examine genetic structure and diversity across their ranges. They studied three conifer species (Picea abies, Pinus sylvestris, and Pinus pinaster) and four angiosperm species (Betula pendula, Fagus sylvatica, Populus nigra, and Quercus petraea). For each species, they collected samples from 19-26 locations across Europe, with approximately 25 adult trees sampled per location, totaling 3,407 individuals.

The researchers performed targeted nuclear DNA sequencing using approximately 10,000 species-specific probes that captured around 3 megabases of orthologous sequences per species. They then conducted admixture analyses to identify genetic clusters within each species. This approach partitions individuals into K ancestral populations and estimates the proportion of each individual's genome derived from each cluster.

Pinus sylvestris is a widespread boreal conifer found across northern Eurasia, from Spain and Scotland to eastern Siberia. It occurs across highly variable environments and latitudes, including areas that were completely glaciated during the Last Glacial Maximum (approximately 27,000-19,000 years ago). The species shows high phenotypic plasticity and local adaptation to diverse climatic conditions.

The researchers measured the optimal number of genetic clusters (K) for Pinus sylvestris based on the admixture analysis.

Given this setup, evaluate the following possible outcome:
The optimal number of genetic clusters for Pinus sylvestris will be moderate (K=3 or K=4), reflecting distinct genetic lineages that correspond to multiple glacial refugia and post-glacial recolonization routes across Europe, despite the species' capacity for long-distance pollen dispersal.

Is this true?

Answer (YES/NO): NO